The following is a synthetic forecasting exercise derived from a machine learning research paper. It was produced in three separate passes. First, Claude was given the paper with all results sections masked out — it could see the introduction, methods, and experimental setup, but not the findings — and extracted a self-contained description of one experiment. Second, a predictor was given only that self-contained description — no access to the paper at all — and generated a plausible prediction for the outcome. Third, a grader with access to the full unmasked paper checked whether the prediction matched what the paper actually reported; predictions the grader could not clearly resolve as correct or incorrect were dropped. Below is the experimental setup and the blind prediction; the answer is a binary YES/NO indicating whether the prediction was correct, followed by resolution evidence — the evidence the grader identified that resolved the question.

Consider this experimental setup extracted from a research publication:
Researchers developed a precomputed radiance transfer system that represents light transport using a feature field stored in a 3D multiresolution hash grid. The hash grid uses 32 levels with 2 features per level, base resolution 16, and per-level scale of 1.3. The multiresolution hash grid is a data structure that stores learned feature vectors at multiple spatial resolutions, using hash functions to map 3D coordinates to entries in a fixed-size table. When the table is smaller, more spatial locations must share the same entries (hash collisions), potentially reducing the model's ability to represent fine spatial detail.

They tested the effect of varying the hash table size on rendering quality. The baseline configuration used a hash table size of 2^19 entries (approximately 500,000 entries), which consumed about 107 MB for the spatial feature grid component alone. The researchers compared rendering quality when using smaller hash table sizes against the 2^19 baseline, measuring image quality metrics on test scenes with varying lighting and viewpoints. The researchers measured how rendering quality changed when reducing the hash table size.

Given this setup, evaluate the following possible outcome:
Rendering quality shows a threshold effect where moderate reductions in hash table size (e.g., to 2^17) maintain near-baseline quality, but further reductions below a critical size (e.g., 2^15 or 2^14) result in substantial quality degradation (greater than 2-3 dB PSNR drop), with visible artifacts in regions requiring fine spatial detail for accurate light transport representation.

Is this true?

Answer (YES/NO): NO